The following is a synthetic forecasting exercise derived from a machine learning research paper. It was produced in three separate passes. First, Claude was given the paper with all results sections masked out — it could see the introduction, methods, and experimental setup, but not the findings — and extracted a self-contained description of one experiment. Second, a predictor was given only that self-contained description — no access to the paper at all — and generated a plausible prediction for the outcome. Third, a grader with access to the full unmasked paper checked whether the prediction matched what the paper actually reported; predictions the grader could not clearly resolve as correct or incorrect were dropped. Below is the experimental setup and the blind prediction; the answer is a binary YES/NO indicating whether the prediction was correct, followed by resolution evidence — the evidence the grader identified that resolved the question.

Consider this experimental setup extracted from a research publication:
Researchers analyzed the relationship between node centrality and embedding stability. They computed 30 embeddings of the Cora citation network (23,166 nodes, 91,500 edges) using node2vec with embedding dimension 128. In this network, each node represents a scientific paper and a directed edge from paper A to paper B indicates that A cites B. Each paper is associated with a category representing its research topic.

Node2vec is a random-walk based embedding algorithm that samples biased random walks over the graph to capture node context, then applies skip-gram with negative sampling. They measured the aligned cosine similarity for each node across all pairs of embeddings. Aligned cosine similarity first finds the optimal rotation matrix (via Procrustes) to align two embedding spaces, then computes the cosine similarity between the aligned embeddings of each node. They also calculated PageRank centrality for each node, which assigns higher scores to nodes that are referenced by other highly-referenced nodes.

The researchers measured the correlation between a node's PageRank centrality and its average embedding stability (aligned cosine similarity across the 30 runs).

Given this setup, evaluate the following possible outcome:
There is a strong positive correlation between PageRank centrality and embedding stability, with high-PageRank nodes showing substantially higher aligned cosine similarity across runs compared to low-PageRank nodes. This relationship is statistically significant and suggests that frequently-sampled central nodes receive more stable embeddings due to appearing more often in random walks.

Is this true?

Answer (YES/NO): NO